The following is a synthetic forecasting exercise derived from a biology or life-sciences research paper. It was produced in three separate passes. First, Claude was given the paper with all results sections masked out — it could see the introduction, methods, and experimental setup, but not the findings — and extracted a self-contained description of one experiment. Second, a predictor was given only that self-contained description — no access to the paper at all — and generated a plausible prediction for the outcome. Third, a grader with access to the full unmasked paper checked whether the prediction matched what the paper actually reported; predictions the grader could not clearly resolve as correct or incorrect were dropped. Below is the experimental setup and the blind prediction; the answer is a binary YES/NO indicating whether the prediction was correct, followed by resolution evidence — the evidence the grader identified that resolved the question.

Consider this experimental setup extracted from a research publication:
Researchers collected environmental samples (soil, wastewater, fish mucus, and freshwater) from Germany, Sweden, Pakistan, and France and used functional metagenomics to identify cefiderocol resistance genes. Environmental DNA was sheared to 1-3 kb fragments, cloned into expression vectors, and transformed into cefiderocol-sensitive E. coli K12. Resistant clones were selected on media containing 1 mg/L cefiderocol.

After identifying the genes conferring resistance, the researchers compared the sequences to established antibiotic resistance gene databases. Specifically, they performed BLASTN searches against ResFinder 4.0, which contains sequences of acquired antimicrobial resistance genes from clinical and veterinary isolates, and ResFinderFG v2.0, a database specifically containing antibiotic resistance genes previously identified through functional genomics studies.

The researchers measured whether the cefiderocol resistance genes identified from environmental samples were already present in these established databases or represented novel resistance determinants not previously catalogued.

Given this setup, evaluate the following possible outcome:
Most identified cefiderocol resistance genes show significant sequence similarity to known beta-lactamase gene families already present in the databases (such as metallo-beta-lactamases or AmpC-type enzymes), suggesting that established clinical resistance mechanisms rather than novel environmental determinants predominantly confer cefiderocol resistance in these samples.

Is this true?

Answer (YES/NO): NO